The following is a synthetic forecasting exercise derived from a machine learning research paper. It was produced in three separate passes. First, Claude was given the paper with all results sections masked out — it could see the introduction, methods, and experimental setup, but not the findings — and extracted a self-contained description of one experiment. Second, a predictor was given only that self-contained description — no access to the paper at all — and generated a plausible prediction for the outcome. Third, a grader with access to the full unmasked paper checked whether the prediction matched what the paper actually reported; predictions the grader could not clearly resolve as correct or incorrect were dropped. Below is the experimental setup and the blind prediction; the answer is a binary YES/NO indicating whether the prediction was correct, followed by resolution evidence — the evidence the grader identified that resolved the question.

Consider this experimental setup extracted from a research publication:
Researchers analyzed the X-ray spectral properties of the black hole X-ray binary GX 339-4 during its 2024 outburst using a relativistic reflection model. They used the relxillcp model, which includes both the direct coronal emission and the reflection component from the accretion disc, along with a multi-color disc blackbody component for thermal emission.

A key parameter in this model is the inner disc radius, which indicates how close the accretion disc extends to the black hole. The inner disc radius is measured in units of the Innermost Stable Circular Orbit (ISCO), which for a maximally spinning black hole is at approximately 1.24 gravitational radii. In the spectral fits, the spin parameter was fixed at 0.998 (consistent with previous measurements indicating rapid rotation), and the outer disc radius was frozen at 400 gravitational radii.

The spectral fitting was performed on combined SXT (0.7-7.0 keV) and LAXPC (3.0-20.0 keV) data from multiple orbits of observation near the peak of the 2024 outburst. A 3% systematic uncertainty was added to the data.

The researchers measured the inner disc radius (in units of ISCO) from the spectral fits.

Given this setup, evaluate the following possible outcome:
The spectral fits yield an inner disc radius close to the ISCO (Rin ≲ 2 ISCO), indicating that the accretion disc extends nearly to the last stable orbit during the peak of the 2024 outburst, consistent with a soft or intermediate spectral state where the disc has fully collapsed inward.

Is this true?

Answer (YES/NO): YES